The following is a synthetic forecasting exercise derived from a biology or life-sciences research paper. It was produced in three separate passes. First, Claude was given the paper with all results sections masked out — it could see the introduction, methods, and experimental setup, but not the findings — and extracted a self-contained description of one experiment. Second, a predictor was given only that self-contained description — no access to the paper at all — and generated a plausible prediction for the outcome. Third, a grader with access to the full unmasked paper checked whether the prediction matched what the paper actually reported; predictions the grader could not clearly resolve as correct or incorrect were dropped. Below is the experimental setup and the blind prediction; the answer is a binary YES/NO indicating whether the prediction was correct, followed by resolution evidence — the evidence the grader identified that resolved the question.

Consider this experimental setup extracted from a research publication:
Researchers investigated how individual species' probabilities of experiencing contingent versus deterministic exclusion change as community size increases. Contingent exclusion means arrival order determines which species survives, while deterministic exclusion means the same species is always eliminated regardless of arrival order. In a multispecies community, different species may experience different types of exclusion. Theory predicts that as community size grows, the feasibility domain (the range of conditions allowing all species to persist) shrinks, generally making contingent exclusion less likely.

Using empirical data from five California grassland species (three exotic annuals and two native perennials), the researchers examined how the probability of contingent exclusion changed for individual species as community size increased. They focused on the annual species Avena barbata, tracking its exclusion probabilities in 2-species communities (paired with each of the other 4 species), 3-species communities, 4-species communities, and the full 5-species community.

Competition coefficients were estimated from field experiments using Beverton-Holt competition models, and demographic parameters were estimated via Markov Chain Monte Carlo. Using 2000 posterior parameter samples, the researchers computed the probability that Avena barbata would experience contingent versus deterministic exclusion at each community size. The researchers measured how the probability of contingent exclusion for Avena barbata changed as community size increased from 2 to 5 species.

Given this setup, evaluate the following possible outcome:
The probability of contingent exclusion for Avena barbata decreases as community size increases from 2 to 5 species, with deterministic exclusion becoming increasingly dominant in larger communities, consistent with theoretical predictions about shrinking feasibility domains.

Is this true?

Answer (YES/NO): YES